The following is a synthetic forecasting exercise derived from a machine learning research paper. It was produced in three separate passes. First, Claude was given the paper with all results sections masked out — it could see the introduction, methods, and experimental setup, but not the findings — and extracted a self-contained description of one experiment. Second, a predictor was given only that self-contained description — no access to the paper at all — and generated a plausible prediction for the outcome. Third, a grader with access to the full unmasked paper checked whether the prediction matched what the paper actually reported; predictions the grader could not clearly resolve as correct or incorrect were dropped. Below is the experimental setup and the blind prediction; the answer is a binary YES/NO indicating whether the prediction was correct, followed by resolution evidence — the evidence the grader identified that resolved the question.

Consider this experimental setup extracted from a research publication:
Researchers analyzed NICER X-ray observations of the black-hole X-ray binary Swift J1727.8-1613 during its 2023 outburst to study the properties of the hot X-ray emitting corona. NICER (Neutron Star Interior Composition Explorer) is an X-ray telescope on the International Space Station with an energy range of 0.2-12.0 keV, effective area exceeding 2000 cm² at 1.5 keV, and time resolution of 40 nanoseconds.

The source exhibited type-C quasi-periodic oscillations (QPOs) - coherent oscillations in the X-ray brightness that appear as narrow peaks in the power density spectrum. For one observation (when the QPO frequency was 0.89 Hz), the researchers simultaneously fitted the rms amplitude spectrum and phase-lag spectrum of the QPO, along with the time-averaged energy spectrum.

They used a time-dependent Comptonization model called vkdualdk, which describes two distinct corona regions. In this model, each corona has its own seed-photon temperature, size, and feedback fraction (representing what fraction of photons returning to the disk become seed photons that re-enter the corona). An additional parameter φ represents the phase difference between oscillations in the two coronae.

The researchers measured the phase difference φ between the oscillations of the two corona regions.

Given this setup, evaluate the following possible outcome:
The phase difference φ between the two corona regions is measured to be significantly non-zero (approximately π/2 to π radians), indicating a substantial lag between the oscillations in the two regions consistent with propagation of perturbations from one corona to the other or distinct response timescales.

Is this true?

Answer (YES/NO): YES